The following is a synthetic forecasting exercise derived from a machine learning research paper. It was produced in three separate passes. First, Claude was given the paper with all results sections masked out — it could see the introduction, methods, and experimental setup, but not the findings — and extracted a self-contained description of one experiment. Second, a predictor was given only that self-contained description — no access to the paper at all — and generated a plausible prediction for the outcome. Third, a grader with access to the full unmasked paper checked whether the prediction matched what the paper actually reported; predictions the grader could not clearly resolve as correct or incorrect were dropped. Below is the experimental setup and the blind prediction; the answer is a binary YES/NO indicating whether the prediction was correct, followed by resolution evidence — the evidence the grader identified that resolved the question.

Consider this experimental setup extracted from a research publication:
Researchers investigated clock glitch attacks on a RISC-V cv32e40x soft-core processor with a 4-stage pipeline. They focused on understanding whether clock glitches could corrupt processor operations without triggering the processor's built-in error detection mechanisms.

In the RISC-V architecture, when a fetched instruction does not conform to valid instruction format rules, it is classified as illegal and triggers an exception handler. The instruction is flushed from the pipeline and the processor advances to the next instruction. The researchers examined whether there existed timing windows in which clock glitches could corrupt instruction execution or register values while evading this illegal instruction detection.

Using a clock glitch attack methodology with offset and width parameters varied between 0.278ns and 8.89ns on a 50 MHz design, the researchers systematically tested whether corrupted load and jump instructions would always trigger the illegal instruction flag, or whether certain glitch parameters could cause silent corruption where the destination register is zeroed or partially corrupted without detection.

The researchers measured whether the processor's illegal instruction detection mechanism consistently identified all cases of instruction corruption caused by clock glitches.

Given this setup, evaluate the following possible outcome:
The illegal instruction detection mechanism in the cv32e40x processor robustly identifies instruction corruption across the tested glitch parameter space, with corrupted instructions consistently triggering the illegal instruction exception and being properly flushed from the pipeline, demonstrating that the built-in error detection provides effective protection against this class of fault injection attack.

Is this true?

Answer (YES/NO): NO